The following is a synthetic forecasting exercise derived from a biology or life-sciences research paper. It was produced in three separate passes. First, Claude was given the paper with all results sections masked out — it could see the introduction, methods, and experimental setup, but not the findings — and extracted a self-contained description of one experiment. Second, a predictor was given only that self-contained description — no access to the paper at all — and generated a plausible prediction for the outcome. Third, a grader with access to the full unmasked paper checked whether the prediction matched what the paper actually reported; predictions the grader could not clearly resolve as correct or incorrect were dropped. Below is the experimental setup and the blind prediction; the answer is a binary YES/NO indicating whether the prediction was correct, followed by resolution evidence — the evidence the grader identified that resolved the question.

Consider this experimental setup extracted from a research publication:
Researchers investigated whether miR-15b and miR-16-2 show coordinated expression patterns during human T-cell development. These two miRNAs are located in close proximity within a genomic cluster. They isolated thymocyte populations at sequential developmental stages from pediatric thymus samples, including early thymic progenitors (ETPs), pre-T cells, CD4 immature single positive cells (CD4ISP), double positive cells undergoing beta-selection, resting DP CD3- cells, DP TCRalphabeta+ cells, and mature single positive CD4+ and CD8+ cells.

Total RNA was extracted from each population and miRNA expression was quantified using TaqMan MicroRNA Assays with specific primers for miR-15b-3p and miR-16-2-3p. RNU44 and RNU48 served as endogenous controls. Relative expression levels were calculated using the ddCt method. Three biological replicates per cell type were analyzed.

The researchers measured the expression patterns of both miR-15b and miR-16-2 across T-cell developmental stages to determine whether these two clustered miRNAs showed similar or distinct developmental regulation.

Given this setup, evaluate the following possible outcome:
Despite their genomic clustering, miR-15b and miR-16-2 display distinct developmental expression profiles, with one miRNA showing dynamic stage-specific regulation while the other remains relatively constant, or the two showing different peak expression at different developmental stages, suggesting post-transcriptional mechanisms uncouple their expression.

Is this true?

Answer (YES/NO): NO